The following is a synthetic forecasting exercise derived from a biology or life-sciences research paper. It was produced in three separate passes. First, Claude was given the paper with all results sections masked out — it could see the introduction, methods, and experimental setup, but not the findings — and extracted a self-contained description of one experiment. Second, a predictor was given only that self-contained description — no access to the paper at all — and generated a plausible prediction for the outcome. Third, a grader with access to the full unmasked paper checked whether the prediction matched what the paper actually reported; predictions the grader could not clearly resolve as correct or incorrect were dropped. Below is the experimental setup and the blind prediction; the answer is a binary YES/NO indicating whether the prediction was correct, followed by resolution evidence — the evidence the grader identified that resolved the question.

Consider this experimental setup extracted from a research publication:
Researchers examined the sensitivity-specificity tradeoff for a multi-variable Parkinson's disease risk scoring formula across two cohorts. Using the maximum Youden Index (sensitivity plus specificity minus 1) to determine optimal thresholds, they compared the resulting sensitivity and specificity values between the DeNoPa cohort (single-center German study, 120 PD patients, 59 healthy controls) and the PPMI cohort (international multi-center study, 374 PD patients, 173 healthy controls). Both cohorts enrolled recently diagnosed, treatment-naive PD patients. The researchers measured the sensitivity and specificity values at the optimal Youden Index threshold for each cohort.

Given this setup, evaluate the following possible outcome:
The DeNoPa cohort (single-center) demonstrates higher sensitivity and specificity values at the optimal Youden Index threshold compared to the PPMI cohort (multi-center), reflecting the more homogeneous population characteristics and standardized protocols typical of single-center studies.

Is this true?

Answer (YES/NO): NO